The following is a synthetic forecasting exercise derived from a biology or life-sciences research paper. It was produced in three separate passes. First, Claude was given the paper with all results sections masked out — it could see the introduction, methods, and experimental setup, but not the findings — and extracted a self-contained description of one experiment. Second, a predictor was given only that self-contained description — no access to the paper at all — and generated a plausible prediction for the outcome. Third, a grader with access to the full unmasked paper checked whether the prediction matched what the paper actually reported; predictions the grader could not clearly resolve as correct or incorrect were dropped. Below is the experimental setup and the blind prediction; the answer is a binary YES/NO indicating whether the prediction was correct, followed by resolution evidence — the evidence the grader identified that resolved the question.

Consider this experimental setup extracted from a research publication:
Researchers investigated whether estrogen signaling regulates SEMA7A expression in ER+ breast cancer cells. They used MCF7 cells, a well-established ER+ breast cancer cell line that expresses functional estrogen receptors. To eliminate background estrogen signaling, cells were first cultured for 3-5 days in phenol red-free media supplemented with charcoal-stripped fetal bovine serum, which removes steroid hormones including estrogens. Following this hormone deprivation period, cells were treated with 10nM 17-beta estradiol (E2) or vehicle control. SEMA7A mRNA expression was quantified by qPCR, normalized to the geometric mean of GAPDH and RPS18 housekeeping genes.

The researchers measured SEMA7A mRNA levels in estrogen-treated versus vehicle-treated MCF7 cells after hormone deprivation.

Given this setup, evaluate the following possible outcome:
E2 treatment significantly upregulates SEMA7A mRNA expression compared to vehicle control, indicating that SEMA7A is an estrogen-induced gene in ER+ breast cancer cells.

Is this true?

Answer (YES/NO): YES